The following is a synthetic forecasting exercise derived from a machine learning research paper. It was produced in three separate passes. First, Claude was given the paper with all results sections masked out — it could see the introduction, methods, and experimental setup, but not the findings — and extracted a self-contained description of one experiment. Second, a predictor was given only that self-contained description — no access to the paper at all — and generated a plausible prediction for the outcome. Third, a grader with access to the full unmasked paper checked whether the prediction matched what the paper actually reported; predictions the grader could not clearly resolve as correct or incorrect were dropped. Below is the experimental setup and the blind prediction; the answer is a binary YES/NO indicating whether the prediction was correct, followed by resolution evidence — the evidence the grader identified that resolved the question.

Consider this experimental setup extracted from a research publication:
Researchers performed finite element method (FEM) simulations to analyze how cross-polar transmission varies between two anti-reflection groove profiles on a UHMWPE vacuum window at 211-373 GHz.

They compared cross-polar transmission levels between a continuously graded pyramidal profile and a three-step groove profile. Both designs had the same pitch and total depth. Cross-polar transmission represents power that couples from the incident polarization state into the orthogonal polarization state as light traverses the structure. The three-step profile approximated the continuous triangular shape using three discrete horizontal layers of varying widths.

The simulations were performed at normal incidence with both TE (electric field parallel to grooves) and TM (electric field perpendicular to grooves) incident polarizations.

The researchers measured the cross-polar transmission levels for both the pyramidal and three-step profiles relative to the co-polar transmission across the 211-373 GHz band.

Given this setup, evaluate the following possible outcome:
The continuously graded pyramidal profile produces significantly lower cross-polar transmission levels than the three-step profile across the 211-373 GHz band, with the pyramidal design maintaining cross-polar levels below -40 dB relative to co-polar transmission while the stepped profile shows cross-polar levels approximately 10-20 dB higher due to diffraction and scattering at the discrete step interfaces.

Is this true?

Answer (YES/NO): NO